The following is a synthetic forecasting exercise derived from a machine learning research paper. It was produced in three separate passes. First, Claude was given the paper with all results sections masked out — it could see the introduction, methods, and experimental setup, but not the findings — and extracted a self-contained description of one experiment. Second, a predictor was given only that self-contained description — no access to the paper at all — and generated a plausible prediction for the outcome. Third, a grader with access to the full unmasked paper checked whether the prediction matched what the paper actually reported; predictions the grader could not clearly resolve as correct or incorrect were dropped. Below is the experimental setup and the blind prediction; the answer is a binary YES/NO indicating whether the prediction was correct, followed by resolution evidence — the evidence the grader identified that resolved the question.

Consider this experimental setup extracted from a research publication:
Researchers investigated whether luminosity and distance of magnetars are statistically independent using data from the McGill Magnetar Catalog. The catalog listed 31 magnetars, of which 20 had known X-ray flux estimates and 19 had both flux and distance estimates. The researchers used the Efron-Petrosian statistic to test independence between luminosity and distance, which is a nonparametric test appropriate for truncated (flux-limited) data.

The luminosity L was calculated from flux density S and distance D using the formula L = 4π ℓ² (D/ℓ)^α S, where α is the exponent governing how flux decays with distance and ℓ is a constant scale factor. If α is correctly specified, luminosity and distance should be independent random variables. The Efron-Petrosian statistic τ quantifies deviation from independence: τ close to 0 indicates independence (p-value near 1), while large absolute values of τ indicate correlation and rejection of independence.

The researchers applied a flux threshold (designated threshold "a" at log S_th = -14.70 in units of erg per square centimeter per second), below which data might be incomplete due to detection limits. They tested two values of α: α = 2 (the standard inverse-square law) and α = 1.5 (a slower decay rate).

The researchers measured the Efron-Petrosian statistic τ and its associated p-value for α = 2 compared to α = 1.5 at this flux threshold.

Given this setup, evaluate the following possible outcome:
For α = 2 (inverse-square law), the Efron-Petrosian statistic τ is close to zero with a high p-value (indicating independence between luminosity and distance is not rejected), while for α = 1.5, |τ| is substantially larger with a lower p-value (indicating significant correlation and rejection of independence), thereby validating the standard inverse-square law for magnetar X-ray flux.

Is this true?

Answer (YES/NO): NO